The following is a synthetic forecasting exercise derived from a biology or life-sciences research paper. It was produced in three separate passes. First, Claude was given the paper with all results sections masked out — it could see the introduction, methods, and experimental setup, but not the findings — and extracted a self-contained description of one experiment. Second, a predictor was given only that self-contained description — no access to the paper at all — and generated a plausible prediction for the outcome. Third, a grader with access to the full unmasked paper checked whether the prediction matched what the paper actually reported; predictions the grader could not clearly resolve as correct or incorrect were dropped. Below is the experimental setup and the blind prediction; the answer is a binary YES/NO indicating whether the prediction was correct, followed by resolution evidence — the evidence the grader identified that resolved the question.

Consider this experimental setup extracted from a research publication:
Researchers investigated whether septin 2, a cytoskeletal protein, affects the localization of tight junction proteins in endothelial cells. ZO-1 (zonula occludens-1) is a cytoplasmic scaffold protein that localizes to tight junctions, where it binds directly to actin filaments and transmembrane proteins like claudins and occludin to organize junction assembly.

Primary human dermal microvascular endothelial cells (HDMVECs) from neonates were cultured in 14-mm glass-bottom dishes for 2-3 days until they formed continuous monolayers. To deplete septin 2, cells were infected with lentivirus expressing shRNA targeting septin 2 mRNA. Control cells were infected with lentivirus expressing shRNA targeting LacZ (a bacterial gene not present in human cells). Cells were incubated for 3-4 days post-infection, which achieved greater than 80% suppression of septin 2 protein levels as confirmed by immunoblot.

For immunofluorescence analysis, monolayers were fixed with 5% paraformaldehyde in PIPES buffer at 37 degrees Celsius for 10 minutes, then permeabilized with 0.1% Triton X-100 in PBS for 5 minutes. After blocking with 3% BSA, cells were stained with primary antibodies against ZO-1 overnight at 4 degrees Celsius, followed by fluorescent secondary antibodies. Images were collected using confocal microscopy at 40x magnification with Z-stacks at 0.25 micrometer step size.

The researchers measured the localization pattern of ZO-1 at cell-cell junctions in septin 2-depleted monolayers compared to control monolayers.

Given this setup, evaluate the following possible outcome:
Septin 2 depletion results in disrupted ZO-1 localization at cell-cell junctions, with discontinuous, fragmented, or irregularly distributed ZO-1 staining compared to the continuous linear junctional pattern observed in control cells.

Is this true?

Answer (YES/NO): YES